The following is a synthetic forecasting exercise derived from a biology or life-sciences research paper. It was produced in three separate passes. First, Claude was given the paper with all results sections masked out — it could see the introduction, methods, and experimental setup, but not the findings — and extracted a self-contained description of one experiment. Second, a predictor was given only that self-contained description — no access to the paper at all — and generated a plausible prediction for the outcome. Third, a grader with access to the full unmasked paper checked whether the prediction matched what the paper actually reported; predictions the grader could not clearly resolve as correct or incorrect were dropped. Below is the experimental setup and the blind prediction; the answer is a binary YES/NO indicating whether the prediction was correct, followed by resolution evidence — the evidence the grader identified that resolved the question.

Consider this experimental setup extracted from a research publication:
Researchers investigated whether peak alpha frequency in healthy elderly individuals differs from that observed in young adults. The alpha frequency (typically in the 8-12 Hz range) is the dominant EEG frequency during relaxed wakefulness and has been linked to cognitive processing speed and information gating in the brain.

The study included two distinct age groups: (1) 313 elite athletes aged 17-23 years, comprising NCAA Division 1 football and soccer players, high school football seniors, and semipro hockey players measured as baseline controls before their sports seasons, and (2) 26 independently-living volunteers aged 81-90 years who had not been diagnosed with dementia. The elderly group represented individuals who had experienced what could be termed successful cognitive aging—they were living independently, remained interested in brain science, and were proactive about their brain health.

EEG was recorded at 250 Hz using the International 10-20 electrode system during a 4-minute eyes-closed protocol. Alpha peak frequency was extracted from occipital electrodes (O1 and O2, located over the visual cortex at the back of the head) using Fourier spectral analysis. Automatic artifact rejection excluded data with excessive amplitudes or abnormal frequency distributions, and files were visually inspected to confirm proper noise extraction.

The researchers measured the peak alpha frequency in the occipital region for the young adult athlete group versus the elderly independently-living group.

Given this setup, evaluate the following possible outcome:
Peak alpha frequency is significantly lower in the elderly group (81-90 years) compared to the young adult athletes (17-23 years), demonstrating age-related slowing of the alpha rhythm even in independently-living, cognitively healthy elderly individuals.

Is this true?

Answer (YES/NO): YES